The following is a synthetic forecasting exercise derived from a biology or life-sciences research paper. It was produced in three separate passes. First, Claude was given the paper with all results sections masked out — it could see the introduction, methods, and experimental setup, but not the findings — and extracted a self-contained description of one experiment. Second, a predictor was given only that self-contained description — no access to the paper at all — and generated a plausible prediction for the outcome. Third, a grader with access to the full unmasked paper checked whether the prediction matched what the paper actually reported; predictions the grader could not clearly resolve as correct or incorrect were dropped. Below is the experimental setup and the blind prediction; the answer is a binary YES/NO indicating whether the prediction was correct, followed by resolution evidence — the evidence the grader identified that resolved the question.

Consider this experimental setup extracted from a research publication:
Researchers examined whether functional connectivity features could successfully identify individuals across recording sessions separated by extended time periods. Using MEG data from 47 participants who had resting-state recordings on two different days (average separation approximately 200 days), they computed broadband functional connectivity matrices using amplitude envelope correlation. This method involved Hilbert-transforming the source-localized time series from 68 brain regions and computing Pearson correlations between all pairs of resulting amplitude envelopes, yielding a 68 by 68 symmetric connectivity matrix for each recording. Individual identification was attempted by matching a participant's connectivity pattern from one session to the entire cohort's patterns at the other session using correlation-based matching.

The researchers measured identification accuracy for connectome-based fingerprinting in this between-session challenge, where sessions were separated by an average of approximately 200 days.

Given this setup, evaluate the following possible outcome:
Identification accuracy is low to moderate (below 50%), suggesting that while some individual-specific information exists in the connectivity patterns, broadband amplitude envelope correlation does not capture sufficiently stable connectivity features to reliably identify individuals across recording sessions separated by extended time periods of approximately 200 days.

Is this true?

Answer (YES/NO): NO